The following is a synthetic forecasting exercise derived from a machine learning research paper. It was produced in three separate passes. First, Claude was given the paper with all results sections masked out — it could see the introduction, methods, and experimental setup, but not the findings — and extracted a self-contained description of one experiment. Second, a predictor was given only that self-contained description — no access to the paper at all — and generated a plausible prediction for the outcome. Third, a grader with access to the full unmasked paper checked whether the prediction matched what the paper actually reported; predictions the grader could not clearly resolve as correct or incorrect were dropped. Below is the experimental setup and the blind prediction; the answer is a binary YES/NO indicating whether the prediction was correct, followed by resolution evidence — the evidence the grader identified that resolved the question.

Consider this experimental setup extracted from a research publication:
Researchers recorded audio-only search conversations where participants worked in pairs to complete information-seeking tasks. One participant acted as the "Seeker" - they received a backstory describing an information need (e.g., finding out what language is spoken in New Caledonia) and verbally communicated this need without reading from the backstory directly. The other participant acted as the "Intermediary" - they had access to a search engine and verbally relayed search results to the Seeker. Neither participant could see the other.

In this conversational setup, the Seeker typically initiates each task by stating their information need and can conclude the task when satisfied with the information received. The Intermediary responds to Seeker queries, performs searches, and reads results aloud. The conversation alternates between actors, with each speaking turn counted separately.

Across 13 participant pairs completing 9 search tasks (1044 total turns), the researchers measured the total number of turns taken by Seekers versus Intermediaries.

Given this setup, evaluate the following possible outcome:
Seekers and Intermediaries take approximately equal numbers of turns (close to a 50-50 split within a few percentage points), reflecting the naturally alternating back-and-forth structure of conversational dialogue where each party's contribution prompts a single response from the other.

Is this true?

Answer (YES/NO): YES